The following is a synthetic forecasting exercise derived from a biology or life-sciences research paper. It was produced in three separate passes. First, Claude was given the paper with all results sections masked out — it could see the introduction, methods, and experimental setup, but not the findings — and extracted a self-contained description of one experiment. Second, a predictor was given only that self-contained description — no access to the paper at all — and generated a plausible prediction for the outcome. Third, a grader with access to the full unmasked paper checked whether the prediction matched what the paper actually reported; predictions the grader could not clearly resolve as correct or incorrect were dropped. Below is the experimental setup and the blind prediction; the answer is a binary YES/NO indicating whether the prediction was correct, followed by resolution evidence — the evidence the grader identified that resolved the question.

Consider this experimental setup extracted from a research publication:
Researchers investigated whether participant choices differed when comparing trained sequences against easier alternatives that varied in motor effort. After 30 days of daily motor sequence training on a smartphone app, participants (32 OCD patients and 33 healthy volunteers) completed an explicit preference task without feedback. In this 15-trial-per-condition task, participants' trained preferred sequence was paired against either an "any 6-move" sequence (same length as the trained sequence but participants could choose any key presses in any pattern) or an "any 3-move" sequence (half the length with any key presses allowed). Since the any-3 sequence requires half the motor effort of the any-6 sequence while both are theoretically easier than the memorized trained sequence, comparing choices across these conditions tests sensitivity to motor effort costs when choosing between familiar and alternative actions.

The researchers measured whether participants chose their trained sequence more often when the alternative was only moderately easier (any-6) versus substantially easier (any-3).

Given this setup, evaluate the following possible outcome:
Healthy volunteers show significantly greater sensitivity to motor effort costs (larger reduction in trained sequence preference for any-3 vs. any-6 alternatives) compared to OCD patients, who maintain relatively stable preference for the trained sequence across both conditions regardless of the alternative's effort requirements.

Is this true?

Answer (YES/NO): NO